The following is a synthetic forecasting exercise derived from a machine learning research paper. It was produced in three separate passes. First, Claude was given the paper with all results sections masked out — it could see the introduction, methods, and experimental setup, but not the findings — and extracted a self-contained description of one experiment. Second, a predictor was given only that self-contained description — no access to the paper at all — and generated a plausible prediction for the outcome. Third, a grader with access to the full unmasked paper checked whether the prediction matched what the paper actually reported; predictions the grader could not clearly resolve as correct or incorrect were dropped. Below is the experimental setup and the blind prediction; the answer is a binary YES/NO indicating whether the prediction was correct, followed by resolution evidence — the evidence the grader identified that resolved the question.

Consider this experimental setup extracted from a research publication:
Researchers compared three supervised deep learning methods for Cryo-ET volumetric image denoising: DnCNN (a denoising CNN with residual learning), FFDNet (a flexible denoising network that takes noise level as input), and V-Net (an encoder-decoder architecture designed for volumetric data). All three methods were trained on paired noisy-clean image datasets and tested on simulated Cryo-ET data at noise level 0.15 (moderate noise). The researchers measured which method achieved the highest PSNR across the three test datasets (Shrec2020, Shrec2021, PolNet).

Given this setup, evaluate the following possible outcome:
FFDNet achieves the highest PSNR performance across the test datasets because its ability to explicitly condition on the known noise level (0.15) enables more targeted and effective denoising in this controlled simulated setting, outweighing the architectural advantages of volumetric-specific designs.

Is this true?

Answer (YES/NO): NO